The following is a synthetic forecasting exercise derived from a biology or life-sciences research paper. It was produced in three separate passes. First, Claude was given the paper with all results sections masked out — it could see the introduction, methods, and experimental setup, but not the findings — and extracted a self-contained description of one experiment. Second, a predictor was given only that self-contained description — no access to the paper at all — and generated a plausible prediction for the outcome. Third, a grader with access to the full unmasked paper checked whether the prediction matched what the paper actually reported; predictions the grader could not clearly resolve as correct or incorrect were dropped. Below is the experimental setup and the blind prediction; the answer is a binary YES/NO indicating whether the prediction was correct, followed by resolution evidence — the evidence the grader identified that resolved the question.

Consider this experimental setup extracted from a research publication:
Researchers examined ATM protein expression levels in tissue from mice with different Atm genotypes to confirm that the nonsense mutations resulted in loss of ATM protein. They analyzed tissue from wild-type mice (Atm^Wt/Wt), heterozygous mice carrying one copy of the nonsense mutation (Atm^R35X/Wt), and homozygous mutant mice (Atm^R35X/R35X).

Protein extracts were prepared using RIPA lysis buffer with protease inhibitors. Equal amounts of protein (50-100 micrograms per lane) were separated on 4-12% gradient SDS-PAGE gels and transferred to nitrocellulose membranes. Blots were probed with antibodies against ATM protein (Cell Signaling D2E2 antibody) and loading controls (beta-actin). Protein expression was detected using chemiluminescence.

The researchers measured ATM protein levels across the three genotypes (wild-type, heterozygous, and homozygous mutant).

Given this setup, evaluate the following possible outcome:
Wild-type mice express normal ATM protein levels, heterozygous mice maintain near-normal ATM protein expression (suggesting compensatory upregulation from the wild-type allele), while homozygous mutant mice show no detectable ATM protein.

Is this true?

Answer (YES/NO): NO